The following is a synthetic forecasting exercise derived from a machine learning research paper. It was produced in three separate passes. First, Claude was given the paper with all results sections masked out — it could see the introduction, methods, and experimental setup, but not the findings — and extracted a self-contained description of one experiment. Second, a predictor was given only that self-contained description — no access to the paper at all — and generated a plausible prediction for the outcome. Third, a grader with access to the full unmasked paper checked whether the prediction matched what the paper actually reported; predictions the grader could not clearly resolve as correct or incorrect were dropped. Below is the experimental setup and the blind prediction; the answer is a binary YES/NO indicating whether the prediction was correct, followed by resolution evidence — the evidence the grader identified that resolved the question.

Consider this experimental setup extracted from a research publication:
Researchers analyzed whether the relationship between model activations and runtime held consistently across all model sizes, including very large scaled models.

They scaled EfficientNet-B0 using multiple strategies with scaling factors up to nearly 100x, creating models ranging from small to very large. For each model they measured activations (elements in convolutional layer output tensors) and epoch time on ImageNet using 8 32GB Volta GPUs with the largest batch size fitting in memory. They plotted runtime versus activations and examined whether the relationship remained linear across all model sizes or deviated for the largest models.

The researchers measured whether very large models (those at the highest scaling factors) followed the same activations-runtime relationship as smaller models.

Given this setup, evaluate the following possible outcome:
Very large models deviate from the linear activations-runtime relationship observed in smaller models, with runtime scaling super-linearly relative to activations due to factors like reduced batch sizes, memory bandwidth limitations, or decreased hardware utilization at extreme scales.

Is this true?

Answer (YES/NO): NO